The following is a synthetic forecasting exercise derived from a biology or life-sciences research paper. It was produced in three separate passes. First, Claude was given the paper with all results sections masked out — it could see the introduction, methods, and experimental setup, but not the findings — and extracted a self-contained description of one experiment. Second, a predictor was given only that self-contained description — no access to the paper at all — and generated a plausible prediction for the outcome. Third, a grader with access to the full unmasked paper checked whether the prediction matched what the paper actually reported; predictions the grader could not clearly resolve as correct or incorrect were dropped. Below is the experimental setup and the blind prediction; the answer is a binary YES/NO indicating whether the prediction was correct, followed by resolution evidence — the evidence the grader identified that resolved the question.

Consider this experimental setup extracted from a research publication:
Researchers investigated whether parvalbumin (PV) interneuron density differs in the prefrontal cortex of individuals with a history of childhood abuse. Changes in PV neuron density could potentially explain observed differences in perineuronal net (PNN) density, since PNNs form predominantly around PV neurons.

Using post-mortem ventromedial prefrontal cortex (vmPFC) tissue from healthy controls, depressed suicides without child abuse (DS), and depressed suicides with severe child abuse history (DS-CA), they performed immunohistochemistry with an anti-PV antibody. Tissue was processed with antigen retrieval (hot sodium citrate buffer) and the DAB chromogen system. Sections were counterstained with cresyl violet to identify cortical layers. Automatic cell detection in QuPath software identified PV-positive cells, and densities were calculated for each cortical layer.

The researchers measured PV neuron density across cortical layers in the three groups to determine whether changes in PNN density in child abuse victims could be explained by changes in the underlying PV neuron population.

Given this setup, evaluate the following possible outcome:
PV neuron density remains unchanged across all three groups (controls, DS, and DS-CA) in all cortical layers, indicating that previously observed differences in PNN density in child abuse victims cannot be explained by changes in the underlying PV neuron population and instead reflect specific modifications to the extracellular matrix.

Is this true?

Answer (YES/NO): YES